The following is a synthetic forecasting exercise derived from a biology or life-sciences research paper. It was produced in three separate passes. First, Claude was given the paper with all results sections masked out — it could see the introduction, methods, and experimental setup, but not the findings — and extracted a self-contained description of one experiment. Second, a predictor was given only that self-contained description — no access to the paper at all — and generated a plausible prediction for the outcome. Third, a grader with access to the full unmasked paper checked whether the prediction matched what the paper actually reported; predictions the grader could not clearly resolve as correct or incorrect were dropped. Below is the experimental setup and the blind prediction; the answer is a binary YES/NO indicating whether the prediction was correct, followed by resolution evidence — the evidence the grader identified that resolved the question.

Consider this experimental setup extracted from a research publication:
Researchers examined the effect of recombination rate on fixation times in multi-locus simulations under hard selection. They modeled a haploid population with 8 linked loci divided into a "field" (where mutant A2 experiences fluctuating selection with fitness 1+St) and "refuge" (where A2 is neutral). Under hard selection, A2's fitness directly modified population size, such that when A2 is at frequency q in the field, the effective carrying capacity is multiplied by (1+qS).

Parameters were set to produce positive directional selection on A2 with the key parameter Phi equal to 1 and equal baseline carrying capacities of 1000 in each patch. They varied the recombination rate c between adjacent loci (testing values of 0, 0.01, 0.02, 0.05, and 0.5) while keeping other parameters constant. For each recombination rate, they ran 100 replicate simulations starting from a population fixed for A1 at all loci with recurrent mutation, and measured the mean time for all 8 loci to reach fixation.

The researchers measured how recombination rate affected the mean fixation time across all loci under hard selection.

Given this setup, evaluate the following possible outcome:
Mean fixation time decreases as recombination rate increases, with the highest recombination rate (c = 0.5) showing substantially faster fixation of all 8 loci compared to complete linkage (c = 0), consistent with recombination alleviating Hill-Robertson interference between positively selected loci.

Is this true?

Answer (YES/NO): NO